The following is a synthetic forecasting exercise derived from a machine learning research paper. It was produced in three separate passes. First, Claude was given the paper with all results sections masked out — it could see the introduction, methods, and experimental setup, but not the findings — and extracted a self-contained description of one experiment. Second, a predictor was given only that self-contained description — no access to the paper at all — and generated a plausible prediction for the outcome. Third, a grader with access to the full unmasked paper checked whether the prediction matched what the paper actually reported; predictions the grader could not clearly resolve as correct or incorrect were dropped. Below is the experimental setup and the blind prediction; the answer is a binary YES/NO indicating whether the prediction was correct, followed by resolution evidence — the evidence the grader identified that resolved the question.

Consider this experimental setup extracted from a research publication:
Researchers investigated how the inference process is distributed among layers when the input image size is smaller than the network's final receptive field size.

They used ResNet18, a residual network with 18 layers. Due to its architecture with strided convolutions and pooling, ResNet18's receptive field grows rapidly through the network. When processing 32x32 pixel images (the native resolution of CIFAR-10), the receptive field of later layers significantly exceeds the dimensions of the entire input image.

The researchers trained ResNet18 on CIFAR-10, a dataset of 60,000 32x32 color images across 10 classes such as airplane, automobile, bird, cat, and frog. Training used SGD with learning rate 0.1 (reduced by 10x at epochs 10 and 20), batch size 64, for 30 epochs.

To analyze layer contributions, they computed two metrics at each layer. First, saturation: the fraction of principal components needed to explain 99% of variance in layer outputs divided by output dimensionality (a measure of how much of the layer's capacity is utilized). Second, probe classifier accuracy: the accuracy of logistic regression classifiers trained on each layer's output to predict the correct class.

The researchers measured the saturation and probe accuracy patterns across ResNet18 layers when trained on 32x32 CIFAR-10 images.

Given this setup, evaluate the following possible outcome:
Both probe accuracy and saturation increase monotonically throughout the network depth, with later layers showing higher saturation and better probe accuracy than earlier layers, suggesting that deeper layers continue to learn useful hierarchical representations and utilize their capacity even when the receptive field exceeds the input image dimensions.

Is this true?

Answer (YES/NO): NO